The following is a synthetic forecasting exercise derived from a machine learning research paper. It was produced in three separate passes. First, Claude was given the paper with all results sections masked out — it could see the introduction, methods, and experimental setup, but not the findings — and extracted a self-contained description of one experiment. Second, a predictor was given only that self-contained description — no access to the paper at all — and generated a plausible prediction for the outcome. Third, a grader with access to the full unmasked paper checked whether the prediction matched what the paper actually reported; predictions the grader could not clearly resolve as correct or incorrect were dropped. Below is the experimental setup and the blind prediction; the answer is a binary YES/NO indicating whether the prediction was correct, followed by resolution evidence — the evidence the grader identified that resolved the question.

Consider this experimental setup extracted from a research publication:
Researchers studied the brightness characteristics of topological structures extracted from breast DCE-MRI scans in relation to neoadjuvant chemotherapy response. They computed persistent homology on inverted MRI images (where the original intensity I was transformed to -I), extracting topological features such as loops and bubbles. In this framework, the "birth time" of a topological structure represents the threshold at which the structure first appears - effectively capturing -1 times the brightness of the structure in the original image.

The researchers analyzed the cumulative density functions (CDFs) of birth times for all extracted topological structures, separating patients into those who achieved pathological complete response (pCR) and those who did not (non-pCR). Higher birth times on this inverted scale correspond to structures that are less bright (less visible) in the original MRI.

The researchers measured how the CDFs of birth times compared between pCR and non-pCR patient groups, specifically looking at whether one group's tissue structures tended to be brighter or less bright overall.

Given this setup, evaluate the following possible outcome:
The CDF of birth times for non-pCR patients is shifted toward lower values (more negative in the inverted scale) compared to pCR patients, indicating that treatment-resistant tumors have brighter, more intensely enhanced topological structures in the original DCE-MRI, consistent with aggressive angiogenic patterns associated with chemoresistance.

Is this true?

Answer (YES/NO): YES